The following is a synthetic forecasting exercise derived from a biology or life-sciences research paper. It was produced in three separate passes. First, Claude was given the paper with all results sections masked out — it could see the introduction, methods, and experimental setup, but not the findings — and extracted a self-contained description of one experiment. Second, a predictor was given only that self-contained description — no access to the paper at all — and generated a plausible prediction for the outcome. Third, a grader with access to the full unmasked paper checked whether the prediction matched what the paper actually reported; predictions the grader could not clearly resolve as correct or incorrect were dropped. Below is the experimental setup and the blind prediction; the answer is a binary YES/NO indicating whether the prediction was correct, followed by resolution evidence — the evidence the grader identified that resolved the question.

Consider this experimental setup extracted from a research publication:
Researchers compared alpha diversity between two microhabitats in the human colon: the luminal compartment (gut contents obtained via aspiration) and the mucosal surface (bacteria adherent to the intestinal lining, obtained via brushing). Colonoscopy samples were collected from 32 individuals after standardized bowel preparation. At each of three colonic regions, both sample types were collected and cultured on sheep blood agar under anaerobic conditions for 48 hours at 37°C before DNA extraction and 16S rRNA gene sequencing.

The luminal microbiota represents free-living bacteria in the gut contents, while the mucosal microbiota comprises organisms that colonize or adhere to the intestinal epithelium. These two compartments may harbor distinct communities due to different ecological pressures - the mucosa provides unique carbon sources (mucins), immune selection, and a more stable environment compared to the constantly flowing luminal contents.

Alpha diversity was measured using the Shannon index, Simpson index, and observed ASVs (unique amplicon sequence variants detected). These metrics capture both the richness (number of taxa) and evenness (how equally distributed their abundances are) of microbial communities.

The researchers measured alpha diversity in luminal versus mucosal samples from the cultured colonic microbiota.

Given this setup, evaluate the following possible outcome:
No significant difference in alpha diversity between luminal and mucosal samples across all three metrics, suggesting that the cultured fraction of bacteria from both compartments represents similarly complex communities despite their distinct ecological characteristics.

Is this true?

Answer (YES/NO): NO